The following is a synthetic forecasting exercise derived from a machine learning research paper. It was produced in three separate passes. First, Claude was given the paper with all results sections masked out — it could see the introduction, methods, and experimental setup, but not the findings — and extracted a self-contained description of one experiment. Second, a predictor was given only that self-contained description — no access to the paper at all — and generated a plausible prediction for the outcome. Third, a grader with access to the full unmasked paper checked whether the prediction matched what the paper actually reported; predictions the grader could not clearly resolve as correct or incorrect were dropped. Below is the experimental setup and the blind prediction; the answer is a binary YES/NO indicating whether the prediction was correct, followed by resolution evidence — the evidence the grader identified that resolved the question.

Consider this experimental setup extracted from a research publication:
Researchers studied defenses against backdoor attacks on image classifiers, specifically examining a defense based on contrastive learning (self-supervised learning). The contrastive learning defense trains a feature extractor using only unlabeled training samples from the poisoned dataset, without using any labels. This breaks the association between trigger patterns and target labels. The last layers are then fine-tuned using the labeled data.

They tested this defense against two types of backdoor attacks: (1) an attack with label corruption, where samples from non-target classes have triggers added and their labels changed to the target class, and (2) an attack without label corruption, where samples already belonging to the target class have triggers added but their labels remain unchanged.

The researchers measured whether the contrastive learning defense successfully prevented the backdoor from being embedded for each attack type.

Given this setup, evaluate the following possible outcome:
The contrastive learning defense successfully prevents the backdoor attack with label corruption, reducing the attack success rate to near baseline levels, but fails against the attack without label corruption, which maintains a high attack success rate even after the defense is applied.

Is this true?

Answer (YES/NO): YES